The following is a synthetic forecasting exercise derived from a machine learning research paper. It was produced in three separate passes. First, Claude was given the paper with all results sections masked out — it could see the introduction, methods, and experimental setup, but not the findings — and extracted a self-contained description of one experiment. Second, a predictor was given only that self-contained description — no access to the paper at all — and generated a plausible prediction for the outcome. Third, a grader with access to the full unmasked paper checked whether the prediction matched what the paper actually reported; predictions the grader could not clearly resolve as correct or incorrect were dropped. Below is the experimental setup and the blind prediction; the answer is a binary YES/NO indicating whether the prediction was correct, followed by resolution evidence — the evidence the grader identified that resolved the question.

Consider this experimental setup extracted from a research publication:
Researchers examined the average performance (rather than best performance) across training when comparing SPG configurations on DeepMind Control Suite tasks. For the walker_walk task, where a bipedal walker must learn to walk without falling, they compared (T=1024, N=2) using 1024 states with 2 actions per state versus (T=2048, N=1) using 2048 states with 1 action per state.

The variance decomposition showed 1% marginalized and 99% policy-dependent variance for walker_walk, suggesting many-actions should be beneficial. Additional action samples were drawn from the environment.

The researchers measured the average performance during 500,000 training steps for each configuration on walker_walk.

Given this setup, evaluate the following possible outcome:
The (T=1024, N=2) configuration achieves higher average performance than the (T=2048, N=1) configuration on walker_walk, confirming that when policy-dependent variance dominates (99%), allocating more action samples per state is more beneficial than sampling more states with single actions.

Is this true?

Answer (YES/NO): YES